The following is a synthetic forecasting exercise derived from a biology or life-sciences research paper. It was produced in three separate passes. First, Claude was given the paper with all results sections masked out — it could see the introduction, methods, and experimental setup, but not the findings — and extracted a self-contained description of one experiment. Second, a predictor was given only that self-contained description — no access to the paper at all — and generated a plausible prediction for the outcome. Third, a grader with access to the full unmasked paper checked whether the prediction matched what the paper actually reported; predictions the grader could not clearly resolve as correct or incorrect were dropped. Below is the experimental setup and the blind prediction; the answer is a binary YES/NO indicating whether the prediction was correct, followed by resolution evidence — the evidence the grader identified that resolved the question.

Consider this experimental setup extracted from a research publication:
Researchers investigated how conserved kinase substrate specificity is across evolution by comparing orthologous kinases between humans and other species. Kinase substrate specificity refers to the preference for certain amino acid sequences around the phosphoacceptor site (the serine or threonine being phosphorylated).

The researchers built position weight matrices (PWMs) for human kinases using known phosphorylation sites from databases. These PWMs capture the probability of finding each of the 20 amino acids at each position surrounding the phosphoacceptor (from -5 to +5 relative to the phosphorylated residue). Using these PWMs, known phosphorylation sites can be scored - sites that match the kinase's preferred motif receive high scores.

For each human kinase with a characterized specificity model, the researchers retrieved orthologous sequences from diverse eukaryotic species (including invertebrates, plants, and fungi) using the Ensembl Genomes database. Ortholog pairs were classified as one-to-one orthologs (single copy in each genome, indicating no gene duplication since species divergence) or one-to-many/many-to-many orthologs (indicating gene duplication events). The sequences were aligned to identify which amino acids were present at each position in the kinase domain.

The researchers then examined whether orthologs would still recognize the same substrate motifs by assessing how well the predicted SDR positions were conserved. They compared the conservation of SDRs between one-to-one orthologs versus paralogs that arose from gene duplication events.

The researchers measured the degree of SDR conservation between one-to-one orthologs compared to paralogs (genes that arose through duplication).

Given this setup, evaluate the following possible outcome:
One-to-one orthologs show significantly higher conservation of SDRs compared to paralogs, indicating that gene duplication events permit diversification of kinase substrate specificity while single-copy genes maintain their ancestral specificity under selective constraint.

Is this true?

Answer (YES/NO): YES